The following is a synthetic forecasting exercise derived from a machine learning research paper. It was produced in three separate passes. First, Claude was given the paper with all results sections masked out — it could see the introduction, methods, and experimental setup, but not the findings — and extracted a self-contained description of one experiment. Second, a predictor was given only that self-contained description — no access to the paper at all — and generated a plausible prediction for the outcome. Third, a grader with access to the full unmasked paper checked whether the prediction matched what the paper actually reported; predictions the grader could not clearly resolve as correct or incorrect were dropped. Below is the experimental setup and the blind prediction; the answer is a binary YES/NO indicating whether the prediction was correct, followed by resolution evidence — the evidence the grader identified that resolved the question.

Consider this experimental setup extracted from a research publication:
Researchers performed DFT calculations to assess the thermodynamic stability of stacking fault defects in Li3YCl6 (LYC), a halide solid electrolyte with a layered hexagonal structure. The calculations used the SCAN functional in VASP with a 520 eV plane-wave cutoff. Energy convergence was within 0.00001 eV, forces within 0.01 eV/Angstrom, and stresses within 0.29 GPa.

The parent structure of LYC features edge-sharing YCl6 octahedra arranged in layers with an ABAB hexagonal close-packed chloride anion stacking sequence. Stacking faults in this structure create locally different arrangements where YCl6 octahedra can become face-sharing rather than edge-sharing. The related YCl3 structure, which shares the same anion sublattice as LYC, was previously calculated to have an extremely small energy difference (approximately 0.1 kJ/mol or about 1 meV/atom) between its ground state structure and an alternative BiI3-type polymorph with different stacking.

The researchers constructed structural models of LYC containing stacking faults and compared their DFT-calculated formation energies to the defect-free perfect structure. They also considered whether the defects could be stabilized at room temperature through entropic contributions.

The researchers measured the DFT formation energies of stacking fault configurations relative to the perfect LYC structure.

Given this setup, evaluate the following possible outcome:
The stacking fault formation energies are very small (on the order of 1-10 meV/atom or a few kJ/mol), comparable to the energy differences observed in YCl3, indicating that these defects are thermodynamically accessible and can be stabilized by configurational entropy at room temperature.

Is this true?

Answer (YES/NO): NO